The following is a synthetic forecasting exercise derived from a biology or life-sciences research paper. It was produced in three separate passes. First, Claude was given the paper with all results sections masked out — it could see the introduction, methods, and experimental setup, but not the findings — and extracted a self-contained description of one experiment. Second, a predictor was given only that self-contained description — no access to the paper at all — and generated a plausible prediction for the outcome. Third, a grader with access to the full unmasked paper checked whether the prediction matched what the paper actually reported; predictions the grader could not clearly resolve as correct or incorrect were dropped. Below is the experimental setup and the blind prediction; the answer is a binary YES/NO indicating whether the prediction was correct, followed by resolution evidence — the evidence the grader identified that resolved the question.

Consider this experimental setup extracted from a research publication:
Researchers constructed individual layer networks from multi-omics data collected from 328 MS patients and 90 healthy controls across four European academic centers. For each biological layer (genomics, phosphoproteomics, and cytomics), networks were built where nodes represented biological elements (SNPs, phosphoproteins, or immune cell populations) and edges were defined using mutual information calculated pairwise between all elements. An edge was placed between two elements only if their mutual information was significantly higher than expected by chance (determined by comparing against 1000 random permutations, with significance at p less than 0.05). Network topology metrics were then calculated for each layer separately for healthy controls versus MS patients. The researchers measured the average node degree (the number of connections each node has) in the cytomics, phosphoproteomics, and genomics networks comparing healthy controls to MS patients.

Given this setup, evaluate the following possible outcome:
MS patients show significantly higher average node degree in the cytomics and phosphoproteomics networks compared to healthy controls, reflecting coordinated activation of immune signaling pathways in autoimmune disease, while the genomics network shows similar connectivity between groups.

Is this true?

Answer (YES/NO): NO